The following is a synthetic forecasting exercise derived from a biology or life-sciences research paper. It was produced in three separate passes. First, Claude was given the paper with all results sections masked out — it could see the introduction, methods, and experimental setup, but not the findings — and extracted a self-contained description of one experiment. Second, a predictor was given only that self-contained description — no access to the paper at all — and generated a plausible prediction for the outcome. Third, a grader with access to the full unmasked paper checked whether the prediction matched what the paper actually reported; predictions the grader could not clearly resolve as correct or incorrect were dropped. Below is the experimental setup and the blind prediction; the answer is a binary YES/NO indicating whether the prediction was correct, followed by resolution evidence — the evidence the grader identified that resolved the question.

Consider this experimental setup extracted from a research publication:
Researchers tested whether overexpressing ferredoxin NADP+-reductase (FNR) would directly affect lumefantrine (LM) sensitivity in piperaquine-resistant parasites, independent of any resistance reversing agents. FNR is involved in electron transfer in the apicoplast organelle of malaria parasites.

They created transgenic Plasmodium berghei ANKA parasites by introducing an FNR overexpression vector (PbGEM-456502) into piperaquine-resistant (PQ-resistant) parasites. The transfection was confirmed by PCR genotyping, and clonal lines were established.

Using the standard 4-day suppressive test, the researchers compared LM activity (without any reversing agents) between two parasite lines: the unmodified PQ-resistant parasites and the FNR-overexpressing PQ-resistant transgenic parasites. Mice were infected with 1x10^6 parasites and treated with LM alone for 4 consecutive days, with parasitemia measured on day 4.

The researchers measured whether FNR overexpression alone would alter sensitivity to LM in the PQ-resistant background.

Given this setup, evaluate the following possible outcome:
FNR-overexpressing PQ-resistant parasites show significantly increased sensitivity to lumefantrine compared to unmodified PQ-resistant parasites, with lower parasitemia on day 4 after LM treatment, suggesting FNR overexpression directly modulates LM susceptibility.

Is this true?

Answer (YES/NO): YES